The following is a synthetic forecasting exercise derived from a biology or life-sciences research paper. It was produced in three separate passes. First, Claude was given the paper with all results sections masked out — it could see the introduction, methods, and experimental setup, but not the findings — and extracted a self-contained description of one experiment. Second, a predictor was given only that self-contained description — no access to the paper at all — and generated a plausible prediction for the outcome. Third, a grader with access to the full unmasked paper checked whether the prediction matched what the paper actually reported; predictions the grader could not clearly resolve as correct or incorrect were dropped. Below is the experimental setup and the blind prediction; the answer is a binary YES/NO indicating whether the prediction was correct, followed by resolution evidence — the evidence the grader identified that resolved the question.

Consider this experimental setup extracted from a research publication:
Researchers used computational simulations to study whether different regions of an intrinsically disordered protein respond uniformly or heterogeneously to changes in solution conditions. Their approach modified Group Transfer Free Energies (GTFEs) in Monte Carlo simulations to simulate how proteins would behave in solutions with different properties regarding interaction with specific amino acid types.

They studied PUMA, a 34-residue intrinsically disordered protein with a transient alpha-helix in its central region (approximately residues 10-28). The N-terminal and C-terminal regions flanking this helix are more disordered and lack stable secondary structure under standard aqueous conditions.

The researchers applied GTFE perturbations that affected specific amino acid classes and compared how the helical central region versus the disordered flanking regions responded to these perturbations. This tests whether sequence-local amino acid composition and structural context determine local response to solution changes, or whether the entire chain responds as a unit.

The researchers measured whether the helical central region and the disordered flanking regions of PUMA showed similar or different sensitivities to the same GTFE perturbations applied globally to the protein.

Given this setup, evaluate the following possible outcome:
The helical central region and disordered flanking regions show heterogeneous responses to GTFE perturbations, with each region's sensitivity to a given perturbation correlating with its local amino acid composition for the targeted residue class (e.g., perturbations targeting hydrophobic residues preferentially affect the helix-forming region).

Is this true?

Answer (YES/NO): NO